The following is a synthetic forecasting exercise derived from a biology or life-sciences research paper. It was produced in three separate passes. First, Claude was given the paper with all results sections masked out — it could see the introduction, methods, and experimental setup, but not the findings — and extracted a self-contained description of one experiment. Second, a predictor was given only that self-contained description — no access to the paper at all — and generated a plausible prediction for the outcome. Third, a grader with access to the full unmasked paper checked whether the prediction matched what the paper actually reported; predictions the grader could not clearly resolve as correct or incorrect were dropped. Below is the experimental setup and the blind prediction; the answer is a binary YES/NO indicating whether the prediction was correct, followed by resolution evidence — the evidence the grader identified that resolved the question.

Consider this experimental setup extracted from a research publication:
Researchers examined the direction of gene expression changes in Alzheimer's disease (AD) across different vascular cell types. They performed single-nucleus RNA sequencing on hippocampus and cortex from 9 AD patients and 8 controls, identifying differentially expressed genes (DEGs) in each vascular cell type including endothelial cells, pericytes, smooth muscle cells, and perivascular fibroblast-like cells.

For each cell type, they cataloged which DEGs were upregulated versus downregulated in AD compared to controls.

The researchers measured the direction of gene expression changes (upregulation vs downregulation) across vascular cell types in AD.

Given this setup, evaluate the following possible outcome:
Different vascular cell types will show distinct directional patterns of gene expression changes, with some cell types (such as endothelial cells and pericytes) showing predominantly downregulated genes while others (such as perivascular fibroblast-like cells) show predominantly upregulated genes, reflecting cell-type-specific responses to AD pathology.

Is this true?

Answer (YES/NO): NO